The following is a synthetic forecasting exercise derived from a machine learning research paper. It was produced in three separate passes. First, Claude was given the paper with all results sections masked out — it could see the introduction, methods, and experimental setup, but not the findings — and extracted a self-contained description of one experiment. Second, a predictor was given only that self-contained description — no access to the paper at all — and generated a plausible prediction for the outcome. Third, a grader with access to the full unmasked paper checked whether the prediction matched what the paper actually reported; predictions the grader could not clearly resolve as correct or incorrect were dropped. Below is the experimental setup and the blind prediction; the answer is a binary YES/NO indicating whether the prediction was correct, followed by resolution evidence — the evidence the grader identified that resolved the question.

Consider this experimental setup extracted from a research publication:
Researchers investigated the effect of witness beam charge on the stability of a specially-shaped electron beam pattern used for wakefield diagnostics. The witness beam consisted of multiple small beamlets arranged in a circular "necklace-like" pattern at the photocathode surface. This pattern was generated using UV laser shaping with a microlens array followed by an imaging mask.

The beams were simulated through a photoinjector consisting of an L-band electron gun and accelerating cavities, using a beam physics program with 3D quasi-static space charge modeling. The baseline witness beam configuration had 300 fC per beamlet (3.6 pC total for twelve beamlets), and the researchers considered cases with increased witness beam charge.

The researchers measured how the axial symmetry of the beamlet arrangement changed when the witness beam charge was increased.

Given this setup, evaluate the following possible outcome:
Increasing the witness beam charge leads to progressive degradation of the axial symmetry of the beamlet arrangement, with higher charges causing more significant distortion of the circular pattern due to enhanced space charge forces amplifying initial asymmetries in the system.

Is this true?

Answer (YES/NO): NO